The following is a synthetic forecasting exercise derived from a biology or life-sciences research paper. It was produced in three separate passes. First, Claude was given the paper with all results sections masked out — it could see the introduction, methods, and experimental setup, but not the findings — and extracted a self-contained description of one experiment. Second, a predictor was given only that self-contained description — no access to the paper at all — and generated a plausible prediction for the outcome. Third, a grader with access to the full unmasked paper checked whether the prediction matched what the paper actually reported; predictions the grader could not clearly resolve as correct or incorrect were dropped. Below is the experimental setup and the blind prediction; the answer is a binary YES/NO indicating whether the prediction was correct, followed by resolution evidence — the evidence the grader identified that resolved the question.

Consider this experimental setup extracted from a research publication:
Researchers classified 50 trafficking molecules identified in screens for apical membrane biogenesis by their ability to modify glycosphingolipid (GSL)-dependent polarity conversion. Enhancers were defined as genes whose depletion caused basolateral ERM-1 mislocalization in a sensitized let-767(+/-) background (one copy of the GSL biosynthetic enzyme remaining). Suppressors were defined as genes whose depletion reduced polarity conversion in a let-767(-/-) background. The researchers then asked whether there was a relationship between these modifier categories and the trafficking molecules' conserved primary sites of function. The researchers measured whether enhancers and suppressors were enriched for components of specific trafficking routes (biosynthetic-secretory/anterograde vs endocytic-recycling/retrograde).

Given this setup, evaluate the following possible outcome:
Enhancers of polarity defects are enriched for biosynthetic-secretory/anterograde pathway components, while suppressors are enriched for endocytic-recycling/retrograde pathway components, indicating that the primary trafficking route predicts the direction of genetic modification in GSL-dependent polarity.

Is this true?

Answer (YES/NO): YES